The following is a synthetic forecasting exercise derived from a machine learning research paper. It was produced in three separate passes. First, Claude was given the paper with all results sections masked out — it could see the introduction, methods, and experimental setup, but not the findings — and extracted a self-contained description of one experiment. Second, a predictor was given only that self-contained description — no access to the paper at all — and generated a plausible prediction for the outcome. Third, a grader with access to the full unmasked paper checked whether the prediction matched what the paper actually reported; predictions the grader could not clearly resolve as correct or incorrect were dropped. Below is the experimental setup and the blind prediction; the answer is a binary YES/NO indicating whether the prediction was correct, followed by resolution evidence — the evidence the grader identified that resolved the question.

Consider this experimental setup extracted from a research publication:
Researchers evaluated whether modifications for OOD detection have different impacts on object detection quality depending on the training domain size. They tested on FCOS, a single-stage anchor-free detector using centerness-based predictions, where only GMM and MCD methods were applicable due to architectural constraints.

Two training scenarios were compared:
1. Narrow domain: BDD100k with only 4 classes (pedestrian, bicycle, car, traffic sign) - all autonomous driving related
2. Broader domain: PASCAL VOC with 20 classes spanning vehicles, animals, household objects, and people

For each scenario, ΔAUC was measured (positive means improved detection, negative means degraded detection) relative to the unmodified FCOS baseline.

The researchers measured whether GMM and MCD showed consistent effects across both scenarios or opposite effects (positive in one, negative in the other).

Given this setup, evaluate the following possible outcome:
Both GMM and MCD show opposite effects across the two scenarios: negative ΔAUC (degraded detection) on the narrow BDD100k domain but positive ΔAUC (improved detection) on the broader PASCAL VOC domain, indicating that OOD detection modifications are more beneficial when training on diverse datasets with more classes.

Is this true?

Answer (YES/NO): YES